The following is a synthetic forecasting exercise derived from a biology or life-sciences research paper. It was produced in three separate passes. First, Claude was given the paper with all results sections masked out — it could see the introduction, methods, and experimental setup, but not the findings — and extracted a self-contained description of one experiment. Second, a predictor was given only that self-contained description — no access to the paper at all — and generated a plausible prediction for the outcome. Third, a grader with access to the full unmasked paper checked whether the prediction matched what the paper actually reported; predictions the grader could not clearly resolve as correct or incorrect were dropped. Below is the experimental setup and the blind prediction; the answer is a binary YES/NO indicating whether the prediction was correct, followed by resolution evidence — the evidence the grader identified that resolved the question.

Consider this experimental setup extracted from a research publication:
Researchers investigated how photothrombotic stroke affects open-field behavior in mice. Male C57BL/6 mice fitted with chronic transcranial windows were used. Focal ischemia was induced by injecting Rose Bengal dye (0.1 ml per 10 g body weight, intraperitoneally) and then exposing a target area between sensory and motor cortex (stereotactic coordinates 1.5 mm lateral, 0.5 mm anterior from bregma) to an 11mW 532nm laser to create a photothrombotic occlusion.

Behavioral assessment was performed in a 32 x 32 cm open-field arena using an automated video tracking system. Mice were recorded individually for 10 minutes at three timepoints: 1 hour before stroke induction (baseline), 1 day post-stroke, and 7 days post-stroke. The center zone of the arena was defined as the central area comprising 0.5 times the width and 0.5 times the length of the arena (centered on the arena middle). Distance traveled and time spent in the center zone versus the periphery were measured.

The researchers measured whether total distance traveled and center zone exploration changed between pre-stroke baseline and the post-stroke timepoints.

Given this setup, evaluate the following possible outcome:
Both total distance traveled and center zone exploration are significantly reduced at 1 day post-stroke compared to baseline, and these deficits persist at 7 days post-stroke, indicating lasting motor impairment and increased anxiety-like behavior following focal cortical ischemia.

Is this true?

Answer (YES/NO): NO